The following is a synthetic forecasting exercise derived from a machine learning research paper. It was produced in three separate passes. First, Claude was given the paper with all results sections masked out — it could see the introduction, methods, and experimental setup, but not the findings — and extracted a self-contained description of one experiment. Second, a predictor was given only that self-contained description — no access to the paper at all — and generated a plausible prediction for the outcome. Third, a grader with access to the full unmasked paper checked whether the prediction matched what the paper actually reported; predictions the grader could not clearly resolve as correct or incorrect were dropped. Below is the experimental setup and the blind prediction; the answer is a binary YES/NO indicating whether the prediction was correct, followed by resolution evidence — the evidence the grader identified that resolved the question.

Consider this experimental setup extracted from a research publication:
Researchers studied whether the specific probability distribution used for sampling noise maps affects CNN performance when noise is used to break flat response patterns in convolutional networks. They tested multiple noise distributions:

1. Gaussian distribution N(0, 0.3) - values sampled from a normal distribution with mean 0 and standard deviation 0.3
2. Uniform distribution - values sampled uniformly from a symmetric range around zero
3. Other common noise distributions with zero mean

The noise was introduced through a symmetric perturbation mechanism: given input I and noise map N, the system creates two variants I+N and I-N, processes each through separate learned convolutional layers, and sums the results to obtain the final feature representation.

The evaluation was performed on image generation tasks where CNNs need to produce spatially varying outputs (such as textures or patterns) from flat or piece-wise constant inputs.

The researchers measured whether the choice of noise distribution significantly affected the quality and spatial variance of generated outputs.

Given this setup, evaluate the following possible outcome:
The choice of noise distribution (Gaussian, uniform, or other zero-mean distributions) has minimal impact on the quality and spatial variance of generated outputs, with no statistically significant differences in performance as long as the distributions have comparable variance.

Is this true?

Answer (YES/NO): NO